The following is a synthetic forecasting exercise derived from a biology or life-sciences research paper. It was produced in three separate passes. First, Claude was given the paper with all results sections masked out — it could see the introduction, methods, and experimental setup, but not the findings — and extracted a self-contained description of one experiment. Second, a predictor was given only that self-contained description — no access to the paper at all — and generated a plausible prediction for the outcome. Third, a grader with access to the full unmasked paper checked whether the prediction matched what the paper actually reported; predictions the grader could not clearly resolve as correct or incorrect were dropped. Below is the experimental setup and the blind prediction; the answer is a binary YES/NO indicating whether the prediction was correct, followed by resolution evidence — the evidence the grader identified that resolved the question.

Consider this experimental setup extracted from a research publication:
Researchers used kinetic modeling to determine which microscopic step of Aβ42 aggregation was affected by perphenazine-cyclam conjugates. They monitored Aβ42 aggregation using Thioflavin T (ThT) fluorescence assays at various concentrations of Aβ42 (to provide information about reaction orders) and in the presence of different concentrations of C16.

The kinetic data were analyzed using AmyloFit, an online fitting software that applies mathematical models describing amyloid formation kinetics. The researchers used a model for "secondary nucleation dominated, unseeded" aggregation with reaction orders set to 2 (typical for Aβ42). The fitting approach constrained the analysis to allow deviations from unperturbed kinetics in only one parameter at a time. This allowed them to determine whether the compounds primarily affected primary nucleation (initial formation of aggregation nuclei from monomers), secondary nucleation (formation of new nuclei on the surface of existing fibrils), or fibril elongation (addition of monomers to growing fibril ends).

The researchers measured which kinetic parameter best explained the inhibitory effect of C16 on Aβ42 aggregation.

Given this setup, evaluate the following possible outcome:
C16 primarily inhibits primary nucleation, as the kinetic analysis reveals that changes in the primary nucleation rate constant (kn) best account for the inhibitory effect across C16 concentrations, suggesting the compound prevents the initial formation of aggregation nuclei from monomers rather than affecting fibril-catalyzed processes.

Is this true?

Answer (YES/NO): NO